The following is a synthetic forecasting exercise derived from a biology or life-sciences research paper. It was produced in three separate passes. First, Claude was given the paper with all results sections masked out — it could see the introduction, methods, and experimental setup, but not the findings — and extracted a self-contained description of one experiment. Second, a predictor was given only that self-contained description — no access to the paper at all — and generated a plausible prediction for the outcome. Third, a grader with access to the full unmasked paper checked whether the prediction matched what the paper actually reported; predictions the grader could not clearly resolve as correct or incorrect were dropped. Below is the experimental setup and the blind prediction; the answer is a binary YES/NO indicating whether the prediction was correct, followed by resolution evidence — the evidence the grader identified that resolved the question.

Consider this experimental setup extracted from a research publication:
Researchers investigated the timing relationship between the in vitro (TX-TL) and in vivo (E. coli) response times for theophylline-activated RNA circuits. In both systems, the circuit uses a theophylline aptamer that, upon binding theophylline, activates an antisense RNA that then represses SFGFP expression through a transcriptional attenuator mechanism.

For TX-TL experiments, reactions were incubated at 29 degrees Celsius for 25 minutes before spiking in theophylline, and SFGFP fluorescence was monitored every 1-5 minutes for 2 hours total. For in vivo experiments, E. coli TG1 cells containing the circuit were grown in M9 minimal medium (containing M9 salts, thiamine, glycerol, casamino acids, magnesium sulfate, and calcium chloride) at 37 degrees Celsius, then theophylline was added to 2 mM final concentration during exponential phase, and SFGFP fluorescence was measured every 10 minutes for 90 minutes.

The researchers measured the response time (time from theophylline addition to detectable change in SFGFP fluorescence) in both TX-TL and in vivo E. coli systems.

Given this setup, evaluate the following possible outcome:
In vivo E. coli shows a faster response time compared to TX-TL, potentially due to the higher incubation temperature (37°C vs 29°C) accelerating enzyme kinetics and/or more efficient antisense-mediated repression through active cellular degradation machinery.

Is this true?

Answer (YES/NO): NO